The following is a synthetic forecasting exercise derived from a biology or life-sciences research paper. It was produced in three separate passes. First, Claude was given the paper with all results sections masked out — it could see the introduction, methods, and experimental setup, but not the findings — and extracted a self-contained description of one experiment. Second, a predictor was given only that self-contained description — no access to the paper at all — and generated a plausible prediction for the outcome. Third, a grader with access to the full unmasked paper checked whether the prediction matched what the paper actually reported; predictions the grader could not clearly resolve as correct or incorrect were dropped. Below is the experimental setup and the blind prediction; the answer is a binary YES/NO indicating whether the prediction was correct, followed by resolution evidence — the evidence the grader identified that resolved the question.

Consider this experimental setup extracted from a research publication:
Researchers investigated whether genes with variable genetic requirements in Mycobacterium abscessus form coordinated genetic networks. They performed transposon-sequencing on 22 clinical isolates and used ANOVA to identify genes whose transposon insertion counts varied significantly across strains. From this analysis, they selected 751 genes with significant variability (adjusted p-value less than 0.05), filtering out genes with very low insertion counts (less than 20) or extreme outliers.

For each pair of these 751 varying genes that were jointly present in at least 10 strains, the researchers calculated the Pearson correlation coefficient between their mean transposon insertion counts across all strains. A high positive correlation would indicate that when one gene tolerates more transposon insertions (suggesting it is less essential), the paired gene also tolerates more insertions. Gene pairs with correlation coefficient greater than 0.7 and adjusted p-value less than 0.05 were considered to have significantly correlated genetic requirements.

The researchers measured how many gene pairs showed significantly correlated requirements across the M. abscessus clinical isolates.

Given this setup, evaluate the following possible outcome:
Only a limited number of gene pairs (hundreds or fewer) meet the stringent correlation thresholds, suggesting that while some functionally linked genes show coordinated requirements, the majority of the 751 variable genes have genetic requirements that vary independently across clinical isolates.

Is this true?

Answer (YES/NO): NO